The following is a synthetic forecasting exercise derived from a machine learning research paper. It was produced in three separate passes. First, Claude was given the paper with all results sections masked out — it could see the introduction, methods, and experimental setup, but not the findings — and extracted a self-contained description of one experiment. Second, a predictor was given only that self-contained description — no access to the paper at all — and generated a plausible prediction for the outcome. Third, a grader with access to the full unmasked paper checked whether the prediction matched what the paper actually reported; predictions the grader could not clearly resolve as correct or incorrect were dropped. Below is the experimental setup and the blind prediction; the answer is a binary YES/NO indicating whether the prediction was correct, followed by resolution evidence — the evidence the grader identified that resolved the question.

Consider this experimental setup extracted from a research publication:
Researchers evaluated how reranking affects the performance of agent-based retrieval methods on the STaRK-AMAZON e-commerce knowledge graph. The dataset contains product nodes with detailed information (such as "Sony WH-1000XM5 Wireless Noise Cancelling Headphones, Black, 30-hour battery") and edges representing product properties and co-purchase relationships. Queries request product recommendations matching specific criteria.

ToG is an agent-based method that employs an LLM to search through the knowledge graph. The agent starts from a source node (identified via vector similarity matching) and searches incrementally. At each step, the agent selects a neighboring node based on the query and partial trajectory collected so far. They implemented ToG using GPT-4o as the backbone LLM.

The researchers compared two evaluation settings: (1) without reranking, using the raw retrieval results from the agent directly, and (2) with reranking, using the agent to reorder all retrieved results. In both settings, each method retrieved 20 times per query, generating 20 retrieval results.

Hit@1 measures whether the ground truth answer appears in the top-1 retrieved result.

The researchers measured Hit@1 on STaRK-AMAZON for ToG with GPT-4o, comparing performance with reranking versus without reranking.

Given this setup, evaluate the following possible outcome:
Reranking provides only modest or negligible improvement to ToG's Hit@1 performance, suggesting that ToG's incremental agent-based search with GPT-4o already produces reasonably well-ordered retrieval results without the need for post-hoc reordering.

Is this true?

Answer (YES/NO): NO